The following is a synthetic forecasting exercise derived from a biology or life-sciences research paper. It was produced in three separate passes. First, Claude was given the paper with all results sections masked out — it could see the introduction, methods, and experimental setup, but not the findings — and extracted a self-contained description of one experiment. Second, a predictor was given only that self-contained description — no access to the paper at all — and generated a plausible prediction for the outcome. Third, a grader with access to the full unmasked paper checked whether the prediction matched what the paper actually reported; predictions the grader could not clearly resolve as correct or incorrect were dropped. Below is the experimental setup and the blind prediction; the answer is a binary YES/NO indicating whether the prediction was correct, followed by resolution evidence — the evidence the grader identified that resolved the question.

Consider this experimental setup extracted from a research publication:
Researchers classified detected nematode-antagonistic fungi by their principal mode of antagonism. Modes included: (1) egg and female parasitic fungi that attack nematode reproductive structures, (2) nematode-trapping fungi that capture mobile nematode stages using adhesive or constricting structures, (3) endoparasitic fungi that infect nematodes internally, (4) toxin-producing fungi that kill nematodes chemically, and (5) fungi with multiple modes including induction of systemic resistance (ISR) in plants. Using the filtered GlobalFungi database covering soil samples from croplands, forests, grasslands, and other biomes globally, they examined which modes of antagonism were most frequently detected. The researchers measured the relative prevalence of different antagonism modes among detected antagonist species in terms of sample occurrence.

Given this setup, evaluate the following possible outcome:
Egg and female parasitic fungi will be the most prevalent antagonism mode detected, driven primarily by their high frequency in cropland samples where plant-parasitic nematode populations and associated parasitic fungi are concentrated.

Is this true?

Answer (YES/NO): NO